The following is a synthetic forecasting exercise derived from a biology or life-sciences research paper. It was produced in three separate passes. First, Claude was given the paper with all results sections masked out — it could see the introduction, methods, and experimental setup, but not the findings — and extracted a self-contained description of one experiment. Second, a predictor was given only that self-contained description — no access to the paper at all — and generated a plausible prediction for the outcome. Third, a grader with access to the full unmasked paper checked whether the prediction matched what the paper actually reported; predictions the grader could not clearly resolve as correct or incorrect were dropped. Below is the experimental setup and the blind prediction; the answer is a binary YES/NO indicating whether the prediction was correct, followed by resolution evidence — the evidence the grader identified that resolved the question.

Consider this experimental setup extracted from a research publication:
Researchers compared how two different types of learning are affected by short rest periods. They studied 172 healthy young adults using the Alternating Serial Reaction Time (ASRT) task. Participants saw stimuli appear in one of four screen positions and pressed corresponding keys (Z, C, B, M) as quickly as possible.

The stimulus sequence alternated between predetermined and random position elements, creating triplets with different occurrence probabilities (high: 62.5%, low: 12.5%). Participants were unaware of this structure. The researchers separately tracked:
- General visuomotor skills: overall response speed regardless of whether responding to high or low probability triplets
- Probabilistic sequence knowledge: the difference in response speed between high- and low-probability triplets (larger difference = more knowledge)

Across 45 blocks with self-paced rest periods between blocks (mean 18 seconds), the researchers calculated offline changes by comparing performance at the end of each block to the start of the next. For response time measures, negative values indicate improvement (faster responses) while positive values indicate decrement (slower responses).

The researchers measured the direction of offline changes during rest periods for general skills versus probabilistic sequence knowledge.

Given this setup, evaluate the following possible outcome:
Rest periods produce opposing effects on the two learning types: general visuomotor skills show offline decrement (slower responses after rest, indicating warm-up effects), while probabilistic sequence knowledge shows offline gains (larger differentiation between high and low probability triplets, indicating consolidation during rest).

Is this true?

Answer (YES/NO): NO